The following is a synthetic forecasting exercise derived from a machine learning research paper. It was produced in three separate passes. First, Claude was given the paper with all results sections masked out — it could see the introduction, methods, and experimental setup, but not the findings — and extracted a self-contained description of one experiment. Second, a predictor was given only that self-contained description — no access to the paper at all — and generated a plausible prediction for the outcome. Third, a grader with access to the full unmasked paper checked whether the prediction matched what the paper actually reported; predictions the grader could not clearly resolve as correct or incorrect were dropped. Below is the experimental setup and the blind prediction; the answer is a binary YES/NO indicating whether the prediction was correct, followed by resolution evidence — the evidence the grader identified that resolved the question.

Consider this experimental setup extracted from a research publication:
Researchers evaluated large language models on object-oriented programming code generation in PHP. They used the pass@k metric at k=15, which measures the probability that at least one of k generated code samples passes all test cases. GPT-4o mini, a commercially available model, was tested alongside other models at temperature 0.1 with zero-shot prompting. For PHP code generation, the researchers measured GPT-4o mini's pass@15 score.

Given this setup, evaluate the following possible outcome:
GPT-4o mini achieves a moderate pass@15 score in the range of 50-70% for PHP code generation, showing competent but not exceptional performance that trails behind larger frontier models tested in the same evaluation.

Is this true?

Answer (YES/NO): NO